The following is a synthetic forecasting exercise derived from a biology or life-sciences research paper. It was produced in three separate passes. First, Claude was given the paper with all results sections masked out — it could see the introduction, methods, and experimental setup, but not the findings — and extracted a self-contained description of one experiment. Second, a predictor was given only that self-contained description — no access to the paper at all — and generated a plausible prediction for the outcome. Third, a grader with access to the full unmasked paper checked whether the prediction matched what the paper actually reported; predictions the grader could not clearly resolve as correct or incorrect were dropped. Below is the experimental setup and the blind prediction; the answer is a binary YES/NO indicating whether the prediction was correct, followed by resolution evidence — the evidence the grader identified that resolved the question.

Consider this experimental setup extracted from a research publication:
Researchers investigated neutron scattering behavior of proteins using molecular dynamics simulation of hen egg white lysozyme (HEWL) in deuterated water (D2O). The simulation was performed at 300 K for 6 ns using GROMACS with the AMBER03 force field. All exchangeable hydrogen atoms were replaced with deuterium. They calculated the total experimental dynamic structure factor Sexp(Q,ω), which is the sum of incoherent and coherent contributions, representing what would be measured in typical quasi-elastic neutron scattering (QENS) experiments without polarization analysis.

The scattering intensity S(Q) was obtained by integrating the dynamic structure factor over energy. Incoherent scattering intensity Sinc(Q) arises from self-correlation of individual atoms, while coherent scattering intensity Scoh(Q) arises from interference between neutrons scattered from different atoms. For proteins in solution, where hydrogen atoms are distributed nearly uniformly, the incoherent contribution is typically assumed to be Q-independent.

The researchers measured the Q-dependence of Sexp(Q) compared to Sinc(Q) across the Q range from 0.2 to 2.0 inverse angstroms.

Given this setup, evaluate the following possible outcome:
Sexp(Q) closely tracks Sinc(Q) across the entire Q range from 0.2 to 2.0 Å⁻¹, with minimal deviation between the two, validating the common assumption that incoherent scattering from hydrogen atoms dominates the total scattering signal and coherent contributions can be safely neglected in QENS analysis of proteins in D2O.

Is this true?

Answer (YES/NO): NO